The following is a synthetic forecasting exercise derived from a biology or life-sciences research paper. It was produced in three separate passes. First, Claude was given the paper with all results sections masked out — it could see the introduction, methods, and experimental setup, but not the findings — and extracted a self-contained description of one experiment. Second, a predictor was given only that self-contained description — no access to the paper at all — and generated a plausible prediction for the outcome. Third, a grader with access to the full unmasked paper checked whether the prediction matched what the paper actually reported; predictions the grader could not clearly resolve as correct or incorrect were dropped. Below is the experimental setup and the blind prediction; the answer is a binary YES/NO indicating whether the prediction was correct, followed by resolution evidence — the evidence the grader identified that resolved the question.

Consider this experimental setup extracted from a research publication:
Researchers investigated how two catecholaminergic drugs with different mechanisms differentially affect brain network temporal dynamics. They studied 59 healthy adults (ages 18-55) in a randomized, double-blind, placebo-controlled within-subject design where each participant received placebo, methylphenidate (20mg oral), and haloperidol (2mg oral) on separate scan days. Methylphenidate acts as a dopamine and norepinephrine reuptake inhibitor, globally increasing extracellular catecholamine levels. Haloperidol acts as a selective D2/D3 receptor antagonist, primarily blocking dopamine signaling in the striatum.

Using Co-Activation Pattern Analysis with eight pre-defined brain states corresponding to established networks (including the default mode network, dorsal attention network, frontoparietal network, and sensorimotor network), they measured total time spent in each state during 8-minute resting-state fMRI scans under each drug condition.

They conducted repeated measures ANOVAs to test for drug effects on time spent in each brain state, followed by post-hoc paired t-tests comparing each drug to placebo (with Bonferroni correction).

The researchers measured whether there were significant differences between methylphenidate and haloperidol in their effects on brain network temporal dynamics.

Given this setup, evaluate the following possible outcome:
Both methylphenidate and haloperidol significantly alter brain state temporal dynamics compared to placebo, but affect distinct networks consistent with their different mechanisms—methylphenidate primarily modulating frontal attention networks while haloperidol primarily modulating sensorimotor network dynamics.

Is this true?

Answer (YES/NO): NO